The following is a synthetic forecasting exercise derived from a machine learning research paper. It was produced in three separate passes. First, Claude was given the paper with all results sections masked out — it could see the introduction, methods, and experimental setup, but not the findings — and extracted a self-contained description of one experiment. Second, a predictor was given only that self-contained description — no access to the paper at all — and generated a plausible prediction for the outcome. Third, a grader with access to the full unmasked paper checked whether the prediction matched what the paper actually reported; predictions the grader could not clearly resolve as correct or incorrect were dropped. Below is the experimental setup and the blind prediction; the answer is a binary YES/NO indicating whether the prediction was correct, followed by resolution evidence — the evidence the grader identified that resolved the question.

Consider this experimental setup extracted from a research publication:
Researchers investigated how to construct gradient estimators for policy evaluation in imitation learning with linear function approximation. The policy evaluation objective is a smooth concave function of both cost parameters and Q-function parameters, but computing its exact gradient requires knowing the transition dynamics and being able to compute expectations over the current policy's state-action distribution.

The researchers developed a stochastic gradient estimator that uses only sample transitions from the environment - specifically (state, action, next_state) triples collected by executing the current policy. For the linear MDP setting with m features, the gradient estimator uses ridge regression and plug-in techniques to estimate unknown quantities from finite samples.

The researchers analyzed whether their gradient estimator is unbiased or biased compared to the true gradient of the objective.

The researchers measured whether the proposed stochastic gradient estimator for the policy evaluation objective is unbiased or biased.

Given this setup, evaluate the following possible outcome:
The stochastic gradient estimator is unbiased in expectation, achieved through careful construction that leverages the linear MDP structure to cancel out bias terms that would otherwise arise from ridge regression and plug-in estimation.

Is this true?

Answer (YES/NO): NO